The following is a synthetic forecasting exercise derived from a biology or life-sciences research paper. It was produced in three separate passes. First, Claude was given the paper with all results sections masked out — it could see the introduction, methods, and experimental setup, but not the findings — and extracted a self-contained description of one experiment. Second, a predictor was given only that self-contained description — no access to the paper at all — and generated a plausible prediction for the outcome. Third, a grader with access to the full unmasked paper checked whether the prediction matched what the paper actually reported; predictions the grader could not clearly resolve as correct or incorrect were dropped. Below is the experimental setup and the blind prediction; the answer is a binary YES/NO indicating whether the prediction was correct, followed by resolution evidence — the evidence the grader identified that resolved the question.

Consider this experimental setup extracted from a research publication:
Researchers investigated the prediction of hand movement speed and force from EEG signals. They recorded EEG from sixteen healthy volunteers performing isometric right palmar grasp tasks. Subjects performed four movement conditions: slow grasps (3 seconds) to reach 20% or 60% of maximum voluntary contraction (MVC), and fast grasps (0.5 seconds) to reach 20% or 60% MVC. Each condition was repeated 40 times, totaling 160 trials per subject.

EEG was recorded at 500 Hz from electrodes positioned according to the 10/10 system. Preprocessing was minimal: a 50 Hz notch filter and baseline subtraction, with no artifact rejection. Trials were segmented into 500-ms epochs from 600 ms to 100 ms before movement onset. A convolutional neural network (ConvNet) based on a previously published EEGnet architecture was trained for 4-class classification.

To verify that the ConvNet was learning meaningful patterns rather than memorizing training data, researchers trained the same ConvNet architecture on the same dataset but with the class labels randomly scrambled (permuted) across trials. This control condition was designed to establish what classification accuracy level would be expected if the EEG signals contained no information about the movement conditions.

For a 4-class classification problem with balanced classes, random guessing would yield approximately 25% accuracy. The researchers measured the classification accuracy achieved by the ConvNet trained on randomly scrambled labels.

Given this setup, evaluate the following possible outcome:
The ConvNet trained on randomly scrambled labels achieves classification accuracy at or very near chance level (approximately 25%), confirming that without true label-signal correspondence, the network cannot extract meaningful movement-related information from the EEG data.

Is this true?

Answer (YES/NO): YES